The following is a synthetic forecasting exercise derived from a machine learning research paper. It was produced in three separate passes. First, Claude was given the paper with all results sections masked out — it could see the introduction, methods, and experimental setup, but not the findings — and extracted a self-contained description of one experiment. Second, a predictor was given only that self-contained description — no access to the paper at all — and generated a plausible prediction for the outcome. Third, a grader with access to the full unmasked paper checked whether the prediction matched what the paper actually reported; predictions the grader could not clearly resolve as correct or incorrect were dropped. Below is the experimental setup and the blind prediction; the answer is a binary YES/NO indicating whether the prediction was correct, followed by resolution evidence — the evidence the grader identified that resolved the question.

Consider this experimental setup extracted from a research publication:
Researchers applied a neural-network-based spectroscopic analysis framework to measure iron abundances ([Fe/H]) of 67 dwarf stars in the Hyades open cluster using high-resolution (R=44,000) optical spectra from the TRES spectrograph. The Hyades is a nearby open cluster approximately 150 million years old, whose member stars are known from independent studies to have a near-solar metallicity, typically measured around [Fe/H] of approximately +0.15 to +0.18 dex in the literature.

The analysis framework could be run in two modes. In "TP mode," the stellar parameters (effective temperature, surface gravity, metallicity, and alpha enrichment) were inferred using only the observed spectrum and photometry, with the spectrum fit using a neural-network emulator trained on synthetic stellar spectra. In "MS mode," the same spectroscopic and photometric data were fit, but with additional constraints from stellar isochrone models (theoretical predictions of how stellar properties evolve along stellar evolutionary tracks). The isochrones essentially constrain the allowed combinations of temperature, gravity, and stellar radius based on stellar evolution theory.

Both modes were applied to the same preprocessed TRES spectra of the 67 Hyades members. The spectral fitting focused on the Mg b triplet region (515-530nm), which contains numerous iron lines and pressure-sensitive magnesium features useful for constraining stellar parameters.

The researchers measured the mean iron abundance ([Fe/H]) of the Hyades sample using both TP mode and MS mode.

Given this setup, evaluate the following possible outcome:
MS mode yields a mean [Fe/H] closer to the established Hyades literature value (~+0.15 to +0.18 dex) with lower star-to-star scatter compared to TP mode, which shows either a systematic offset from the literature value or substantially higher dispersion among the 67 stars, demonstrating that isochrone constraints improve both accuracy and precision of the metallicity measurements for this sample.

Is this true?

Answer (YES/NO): NO